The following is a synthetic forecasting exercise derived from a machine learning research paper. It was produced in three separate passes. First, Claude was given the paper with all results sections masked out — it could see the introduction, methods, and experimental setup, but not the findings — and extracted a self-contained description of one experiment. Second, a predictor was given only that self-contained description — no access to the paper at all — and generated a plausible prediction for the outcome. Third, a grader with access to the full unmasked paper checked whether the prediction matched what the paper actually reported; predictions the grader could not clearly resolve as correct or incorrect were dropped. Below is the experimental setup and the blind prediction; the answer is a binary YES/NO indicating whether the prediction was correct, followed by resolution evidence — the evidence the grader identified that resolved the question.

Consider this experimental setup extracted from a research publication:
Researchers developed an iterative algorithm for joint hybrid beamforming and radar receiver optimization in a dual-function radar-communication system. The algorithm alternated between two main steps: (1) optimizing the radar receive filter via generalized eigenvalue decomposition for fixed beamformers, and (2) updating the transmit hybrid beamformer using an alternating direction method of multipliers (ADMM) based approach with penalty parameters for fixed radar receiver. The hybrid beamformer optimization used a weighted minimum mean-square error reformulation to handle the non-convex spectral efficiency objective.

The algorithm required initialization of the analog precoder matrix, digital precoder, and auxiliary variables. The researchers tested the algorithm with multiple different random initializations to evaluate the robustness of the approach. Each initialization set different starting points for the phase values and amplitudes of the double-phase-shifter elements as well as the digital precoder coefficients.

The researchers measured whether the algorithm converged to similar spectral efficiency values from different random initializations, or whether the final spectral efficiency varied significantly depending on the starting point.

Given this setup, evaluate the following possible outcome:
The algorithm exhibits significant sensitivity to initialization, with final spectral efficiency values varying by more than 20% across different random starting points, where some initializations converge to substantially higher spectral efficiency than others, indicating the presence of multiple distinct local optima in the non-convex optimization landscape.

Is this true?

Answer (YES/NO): NO